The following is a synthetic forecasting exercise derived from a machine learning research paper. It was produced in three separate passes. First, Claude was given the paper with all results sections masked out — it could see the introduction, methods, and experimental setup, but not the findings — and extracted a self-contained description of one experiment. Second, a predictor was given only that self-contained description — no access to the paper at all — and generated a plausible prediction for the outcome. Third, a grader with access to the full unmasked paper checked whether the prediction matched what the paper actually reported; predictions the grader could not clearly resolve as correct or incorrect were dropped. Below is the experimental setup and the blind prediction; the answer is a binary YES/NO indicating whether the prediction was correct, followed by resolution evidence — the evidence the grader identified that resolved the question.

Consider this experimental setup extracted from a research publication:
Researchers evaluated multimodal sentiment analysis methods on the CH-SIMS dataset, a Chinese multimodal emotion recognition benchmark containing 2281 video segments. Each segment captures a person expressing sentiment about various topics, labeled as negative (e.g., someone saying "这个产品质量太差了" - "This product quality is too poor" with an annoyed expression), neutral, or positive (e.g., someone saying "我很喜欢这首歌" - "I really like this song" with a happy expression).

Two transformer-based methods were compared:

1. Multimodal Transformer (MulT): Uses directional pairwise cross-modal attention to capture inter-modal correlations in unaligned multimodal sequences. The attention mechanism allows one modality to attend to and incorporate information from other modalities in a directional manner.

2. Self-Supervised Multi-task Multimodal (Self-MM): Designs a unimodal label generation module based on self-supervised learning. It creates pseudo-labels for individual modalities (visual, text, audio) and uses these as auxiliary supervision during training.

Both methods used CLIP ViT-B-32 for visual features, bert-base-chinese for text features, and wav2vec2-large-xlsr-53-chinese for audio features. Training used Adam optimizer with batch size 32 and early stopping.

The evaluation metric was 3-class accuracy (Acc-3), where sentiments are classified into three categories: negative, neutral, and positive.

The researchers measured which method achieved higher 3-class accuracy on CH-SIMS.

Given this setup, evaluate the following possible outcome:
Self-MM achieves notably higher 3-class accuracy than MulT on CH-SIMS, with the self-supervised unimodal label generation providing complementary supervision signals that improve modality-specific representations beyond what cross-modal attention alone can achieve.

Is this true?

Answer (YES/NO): NO